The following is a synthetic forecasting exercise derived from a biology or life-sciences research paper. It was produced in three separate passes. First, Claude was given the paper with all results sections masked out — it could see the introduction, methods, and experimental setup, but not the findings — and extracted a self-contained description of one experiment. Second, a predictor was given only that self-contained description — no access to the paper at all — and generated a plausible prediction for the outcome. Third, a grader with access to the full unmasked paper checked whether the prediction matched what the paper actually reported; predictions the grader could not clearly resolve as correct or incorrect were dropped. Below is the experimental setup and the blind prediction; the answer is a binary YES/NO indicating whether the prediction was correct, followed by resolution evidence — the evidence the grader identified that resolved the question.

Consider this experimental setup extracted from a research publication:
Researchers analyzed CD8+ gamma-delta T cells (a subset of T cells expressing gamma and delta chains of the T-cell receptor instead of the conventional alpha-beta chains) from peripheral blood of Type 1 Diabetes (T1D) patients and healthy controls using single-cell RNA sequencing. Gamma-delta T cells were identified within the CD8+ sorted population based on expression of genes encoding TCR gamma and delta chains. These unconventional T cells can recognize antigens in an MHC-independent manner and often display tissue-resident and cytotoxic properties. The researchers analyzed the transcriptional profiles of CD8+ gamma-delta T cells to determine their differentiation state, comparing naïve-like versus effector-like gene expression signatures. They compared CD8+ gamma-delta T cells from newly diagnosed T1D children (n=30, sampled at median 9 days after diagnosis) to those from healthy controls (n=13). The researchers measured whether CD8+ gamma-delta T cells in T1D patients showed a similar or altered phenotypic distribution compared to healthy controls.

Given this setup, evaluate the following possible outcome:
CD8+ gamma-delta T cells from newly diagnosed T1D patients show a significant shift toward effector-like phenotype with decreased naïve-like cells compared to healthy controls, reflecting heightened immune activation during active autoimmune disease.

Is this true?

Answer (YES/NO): NO